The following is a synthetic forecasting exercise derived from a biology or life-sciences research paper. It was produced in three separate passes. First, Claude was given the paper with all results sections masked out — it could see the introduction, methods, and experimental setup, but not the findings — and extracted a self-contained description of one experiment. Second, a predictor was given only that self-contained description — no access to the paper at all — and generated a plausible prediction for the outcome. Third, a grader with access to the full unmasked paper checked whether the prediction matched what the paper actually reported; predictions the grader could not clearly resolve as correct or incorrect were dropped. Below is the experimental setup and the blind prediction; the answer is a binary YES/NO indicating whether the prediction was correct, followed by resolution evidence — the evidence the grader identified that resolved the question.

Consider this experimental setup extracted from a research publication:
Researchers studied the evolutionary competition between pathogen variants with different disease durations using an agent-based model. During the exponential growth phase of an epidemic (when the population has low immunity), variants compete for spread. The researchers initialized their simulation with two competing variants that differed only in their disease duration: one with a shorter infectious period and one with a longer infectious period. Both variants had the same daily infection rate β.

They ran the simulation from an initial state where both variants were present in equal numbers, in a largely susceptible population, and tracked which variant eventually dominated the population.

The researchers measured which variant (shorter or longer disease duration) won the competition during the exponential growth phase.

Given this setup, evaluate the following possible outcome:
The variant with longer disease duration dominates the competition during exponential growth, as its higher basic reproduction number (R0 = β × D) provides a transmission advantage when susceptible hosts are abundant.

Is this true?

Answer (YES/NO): NO